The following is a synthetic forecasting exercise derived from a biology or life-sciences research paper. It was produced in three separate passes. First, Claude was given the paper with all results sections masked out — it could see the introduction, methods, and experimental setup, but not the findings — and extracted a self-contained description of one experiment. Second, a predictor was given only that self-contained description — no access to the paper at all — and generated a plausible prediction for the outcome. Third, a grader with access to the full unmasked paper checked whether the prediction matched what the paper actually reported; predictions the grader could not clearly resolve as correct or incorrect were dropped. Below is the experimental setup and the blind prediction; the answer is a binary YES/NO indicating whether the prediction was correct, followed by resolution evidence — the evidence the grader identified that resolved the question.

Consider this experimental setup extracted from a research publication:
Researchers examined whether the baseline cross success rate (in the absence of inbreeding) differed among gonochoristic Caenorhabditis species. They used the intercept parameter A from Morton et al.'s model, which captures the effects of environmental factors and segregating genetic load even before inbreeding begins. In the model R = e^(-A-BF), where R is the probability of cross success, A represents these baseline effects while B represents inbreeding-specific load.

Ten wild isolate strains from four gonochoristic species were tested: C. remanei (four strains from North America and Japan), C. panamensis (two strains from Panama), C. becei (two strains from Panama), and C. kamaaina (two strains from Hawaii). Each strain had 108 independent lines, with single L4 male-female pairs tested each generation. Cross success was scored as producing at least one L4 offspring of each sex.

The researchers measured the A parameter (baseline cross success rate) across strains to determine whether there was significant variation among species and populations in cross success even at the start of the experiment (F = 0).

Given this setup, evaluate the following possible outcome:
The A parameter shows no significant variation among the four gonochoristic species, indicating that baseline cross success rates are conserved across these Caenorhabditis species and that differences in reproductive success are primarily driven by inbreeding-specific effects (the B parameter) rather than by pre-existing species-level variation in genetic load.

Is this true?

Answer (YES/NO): NO